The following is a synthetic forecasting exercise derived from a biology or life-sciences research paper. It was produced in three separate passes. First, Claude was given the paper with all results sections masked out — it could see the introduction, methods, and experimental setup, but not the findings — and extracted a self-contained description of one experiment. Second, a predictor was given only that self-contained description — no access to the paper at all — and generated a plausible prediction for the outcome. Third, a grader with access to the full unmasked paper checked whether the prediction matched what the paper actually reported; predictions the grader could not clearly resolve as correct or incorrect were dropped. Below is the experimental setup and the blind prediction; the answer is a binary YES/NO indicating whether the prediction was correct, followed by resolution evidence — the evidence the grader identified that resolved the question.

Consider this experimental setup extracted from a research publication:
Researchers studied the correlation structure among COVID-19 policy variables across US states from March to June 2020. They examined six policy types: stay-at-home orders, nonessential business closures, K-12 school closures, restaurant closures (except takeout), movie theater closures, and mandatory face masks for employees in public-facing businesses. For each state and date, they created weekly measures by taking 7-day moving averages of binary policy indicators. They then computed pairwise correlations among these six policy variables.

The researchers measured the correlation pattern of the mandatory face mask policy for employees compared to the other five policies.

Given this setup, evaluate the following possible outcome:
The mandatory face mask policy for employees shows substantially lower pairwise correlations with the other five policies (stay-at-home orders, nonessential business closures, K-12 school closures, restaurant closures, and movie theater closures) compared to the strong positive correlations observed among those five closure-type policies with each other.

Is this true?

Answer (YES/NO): YES